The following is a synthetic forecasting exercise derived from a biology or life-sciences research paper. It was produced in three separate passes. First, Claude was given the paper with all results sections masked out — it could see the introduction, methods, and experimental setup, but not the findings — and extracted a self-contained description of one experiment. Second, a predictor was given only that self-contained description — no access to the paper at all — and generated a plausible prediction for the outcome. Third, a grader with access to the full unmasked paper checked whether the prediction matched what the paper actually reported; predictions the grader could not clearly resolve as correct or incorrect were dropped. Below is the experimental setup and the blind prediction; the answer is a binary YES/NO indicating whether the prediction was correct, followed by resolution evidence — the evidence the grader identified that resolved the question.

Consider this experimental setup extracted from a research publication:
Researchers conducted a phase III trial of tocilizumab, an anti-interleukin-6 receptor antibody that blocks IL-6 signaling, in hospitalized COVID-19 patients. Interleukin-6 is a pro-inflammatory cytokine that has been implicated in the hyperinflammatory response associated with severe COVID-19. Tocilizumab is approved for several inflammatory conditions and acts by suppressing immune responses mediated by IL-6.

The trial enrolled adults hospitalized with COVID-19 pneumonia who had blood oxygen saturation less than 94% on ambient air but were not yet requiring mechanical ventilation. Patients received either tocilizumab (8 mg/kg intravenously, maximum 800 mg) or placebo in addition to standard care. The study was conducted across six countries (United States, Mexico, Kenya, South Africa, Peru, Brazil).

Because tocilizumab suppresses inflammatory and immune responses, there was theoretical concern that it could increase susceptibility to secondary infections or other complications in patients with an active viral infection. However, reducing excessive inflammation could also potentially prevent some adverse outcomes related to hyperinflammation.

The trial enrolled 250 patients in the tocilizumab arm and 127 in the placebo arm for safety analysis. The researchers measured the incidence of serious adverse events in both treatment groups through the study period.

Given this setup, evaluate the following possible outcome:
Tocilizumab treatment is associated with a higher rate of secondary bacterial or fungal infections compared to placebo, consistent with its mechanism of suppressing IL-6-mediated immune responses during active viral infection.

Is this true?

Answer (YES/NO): NO